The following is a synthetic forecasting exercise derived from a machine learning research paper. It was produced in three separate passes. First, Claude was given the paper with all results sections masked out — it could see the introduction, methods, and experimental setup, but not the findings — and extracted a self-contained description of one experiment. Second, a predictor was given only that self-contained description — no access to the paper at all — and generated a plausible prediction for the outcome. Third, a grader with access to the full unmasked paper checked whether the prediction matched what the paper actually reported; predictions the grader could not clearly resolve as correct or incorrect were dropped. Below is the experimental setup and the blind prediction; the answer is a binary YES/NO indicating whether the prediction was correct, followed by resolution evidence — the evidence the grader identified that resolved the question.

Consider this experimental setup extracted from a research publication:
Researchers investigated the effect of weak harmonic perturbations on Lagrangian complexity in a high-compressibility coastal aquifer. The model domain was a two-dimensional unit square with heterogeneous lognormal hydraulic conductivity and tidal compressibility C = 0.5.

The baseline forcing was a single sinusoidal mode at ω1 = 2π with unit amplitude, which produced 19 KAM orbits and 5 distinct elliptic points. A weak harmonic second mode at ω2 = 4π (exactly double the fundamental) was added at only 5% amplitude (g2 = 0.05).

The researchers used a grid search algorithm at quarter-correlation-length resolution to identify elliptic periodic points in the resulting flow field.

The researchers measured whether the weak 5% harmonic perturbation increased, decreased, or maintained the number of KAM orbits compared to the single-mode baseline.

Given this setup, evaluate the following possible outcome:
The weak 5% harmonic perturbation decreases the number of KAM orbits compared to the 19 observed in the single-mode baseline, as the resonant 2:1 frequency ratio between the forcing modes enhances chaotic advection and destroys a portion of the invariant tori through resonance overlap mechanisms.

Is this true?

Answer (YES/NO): NO